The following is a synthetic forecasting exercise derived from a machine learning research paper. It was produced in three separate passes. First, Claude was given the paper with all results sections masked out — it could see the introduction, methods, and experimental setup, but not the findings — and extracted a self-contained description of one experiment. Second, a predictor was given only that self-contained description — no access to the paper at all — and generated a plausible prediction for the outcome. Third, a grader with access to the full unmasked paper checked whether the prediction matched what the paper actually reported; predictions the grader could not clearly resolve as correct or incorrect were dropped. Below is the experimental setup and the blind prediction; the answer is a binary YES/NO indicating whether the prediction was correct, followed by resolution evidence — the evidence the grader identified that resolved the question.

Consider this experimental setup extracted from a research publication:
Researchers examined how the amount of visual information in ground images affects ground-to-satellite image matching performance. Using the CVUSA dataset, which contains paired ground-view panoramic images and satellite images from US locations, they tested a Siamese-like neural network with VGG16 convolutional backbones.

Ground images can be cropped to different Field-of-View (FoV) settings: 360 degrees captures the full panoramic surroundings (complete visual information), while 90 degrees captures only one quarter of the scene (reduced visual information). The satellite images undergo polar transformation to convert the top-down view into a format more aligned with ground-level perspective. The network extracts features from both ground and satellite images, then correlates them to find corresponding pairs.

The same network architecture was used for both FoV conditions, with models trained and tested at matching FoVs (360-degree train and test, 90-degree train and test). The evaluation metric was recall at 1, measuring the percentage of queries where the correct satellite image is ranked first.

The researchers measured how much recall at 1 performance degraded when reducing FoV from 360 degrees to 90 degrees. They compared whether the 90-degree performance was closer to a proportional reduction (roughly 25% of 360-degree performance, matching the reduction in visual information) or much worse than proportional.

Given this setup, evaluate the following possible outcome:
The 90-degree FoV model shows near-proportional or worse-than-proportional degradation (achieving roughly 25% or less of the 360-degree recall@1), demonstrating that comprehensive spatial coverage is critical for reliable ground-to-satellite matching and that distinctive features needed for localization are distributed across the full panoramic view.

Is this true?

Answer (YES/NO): YES